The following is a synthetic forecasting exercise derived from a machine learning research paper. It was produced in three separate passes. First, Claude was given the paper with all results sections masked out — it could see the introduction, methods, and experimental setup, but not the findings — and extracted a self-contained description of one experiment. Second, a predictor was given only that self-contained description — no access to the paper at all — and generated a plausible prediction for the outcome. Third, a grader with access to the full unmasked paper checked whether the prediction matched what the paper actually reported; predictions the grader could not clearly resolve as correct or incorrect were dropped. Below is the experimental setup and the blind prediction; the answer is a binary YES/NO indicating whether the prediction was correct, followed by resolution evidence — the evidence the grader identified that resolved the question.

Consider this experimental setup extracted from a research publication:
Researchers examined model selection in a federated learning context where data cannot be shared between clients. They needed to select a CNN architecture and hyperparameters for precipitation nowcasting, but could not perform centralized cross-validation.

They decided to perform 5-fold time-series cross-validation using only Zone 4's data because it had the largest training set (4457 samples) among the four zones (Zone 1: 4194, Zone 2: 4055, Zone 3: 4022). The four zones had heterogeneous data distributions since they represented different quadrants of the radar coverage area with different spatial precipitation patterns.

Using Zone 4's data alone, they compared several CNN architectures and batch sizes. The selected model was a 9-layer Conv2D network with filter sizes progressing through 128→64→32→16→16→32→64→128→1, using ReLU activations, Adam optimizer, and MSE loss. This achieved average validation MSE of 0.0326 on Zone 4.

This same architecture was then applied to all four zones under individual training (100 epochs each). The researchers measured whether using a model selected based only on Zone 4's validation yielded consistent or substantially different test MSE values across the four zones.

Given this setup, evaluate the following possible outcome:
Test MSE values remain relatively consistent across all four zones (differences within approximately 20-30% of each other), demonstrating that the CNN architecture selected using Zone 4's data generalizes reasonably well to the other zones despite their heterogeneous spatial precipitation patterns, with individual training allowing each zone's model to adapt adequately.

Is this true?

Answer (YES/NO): NO